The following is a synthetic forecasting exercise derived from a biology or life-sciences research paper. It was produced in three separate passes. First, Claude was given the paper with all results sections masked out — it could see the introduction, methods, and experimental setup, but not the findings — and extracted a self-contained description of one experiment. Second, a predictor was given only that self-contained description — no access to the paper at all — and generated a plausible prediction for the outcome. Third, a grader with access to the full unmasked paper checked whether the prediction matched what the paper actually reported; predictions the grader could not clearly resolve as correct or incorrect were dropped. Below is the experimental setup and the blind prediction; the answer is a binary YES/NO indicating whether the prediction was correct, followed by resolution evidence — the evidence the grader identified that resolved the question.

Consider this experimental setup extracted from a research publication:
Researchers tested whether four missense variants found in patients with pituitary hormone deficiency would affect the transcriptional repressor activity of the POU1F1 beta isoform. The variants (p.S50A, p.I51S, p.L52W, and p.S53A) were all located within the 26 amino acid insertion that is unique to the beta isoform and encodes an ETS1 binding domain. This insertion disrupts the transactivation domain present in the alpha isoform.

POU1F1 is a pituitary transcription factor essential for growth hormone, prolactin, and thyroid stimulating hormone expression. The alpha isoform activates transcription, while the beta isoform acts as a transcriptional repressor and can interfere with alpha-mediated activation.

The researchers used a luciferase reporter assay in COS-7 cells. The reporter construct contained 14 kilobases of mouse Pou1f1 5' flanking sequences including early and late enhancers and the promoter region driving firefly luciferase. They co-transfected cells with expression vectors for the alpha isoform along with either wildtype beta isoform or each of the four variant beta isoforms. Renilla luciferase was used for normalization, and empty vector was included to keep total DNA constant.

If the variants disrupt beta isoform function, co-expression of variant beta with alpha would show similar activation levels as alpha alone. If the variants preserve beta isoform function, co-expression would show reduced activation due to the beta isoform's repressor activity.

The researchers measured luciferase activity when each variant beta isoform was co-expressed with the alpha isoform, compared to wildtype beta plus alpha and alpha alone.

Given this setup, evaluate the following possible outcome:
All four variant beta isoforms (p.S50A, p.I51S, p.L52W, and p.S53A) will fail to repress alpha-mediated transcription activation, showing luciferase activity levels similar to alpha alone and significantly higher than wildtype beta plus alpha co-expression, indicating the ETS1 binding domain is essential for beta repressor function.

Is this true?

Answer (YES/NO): NO